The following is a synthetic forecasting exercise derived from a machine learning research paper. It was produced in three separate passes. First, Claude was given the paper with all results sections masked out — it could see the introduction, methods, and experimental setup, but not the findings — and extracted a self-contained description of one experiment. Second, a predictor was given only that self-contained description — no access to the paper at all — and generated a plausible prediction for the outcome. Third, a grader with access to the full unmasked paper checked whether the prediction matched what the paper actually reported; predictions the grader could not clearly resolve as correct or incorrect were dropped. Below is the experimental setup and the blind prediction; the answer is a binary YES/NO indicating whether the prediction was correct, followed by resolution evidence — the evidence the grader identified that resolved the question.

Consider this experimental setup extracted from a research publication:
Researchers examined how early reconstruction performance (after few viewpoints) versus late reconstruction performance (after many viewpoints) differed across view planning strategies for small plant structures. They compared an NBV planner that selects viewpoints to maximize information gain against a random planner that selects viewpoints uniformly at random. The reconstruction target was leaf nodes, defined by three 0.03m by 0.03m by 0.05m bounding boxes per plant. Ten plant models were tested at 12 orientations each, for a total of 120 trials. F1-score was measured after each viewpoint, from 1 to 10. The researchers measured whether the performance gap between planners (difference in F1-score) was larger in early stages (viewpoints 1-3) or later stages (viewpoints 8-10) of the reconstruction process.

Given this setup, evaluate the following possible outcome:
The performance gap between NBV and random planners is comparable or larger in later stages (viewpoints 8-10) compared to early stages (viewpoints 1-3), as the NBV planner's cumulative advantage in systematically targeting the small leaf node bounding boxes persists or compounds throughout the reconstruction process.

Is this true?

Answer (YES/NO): NO